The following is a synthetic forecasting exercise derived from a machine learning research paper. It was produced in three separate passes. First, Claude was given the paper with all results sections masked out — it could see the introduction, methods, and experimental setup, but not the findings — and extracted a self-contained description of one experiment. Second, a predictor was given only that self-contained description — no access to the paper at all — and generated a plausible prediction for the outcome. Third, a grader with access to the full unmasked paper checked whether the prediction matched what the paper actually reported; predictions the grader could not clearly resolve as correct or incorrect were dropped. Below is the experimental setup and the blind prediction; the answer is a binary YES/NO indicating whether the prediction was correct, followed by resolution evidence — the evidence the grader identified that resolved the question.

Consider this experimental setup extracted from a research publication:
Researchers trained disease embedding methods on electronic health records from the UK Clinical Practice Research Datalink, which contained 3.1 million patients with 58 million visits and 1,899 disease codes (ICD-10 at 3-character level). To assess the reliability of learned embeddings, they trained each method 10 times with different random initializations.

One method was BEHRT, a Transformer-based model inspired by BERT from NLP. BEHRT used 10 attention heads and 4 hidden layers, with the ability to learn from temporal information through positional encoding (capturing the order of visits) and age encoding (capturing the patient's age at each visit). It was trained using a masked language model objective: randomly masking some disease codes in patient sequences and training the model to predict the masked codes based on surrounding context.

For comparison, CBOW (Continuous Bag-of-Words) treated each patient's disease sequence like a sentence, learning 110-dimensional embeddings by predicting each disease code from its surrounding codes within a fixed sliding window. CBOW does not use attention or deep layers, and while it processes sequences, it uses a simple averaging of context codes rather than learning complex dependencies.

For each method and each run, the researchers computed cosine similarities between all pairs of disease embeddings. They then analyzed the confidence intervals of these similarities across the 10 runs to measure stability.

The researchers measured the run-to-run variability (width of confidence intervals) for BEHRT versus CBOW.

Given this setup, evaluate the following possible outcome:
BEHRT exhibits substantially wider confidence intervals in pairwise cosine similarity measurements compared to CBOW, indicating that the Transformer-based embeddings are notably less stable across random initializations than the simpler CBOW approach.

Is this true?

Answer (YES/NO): NO